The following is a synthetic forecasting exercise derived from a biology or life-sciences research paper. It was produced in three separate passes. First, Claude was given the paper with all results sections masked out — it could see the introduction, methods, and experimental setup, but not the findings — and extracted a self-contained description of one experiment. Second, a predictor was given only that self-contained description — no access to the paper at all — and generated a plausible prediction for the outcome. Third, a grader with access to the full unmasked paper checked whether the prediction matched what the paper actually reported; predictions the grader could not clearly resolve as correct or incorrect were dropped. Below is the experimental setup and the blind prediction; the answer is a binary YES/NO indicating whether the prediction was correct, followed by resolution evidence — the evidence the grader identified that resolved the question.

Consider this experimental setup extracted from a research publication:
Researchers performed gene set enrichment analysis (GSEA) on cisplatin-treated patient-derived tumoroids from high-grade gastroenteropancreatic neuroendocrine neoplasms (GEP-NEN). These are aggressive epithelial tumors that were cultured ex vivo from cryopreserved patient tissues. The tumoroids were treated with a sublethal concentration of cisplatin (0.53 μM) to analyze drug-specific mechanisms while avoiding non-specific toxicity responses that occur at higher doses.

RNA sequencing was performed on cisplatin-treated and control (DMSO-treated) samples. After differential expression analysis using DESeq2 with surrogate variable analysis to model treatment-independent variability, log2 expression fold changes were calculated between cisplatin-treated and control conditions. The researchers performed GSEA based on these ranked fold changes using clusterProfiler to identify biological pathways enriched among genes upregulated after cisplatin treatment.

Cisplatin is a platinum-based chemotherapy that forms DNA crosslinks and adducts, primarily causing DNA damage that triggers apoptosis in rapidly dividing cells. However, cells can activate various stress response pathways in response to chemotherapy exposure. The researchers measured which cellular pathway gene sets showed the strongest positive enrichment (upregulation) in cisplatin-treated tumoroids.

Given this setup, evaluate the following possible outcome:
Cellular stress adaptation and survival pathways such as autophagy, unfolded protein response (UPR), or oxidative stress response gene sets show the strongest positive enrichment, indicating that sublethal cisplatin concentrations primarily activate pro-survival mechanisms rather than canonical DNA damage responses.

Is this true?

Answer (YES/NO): NO